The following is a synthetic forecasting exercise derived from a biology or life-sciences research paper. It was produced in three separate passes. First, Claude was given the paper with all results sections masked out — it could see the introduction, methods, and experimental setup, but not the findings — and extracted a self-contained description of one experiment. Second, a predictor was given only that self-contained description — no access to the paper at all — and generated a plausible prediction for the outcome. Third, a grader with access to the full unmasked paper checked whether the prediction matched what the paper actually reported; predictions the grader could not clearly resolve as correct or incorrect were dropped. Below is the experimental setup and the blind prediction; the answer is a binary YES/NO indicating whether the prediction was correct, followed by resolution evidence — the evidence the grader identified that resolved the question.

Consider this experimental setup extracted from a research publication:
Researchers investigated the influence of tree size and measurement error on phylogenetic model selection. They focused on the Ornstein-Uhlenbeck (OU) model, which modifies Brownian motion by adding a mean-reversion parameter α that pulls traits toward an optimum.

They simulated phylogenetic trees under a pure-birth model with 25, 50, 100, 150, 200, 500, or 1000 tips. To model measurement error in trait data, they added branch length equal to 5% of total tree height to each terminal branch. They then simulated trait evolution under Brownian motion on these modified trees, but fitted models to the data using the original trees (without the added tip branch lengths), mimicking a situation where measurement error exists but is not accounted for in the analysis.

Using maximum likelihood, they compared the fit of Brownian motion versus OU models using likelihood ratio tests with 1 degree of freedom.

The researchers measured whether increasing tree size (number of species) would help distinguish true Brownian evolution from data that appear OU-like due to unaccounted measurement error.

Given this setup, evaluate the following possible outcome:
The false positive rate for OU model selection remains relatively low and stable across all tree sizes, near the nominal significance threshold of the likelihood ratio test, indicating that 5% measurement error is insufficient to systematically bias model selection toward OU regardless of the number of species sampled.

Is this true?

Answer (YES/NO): NO